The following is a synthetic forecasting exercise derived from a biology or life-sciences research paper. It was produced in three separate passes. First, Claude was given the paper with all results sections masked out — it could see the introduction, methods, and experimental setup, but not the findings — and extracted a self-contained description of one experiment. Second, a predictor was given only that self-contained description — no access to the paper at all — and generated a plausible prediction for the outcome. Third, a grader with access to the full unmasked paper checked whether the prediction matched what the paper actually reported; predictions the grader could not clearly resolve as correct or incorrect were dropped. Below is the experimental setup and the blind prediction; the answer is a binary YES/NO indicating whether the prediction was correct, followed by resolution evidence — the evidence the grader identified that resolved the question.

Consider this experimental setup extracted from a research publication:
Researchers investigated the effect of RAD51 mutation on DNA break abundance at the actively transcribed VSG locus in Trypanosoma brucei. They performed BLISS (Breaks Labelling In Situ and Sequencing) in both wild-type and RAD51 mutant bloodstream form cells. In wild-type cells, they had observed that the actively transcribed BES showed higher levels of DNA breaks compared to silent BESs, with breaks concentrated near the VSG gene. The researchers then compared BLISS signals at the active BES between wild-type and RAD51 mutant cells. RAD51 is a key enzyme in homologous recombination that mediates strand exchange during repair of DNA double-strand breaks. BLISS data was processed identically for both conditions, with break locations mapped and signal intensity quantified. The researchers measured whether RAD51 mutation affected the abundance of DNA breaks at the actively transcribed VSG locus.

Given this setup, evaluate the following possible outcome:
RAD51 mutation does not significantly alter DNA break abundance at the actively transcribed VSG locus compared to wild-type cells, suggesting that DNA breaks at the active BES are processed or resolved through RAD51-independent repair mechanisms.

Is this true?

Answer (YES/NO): NO